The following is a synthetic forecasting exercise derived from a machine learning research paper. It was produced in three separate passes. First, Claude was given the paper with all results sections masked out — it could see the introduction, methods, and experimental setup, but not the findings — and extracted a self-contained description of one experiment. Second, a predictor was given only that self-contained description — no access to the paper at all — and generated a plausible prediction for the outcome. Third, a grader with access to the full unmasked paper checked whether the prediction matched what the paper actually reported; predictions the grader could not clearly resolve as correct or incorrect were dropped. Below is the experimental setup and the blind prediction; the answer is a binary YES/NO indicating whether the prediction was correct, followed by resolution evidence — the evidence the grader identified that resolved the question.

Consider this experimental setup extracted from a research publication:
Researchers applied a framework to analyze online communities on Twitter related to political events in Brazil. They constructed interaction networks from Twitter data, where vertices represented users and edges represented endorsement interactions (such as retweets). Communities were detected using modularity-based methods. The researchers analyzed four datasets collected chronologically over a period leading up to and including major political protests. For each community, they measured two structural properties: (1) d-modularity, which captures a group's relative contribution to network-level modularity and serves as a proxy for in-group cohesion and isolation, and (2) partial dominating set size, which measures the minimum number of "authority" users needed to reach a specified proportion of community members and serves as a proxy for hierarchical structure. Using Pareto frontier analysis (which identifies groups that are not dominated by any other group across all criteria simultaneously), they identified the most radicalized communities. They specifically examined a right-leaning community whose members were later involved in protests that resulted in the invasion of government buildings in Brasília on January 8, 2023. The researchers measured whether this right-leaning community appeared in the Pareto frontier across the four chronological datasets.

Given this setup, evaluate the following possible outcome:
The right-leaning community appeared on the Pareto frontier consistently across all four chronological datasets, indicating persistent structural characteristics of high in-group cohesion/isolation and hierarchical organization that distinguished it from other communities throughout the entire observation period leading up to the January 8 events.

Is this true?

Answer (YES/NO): YES